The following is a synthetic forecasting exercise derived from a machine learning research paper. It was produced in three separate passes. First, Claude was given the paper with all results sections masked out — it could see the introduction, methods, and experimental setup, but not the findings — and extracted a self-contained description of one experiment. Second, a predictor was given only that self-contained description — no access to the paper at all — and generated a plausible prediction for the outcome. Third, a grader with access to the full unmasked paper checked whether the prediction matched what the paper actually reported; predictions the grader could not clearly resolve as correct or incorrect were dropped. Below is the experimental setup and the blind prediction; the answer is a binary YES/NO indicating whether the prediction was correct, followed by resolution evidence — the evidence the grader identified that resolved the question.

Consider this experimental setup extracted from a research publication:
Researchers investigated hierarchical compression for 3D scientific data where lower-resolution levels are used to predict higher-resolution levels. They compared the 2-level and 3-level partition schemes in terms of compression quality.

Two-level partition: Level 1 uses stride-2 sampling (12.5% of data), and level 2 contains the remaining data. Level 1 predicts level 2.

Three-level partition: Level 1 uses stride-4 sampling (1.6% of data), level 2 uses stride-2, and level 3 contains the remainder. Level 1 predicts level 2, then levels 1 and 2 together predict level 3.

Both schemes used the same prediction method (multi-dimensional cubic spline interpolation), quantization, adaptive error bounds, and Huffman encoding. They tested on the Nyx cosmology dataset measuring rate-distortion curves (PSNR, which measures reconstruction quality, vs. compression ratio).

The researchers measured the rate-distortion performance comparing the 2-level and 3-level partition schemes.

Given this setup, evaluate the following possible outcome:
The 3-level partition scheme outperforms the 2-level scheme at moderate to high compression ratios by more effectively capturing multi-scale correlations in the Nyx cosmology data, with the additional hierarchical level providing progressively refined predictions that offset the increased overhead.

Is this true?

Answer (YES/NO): NO